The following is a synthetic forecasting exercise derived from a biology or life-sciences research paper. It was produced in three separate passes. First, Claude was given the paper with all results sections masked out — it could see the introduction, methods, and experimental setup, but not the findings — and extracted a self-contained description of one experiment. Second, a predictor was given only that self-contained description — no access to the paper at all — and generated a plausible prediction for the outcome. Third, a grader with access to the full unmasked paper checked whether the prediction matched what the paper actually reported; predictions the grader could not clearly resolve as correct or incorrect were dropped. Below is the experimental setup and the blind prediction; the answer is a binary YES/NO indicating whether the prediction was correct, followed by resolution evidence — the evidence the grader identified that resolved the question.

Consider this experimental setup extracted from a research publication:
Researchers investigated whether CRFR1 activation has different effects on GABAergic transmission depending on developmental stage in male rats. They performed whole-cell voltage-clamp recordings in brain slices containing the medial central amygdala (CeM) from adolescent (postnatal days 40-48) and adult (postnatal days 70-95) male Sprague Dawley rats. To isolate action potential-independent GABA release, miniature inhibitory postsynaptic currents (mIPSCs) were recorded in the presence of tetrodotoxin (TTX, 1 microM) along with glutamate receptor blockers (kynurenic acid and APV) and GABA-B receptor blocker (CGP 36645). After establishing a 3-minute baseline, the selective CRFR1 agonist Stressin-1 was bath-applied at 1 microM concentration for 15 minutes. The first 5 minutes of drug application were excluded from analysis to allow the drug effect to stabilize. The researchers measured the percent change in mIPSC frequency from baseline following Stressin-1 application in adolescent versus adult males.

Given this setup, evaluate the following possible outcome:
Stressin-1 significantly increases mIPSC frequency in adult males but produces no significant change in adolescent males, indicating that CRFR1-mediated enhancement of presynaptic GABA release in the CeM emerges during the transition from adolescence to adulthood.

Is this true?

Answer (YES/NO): NO